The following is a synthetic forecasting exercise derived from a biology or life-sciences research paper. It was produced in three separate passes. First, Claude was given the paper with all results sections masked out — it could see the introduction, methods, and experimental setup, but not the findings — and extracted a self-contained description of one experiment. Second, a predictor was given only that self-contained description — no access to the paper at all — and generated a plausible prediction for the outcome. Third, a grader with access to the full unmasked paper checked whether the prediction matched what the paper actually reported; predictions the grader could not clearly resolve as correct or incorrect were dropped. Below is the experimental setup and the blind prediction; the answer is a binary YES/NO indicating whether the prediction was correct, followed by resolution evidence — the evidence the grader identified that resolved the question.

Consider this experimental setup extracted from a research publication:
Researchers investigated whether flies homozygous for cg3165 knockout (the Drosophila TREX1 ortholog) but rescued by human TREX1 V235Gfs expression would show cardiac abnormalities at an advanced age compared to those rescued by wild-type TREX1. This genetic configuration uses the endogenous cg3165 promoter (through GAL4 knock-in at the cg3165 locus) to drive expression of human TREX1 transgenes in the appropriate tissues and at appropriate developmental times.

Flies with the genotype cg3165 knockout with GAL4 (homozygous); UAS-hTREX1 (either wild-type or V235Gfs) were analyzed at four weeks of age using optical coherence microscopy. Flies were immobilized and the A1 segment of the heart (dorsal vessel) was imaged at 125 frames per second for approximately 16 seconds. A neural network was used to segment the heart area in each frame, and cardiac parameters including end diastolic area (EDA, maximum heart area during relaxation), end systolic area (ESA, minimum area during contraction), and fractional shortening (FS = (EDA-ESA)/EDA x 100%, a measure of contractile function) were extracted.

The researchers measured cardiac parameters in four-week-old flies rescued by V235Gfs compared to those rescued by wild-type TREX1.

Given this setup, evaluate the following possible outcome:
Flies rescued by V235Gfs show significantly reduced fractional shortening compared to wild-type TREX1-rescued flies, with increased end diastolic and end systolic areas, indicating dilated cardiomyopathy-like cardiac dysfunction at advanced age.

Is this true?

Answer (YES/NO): NO